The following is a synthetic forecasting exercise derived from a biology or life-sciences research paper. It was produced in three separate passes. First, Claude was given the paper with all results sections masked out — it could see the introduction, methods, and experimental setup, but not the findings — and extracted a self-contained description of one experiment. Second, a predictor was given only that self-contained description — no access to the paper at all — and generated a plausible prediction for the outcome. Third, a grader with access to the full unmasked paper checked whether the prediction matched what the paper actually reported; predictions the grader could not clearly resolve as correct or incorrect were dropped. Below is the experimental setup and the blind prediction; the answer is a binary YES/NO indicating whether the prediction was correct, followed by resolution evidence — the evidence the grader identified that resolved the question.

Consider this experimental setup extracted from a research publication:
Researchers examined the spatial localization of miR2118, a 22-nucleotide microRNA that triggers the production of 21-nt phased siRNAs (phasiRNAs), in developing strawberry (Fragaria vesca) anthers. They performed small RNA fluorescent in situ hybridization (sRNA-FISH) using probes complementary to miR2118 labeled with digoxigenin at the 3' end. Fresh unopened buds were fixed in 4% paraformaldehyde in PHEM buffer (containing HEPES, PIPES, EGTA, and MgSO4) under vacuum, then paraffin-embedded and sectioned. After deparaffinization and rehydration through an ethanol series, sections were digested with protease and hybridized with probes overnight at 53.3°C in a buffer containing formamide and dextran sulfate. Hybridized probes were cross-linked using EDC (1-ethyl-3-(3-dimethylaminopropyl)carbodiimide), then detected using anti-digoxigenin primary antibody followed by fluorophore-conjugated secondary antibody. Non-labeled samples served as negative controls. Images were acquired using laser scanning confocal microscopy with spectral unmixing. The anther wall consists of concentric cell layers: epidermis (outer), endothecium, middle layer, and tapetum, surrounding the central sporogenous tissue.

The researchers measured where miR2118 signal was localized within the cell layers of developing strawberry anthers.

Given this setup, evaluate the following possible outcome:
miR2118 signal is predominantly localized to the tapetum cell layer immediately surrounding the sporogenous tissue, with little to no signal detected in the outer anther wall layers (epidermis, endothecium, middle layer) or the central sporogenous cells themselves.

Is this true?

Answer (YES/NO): NO